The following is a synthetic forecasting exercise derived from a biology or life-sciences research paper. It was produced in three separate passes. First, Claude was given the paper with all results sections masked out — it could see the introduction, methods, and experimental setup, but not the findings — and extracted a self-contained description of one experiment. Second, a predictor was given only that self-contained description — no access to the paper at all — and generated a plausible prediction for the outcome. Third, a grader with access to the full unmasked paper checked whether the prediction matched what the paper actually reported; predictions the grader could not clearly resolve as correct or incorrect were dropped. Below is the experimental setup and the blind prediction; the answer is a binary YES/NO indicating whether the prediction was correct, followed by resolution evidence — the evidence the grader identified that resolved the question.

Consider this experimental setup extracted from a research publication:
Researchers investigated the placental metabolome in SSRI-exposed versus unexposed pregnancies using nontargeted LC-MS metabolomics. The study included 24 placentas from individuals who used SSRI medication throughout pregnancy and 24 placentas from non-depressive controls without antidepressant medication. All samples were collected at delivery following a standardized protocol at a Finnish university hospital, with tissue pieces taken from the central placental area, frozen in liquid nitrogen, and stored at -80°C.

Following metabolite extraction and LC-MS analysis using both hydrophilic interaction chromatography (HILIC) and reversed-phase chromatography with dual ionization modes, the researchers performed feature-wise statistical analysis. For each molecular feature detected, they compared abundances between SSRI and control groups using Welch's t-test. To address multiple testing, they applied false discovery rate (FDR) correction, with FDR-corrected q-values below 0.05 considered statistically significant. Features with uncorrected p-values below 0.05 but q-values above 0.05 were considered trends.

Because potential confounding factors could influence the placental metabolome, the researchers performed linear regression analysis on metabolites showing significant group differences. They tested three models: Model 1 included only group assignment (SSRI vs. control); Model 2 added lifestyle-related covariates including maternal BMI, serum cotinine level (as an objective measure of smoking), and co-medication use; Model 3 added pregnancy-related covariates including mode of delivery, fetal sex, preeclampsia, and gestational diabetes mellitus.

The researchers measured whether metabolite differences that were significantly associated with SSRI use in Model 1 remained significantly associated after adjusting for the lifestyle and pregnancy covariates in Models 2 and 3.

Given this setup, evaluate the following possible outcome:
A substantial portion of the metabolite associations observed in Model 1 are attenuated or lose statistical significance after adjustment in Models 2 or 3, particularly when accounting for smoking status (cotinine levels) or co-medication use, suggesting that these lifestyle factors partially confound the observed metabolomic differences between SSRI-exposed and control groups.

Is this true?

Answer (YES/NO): NO